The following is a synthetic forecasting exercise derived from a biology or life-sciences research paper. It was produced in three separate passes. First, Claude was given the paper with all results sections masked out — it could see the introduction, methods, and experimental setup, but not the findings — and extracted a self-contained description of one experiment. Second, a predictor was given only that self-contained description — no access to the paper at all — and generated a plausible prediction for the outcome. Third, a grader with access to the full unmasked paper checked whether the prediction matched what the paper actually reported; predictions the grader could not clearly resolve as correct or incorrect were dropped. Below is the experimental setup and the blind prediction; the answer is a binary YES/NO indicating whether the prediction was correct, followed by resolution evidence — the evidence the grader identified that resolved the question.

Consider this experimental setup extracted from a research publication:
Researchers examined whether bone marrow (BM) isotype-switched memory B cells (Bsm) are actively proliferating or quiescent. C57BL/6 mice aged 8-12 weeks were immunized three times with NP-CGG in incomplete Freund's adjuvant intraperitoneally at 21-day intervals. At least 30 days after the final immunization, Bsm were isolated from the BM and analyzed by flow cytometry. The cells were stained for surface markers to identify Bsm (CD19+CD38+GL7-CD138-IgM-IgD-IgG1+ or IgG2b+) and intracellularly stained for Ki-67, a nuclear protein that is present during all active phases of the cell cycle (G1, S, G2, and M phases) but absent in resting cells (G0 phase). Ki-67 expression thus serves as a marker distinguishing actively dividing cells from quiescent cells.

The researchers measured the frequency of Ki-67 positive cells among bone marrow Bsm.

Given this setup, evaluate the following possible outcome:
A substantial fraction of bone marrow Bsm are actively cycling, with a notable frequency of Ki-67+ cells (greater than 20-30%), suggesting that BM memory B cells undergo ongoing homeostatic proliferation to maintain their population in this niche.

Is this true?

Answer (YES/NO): NO